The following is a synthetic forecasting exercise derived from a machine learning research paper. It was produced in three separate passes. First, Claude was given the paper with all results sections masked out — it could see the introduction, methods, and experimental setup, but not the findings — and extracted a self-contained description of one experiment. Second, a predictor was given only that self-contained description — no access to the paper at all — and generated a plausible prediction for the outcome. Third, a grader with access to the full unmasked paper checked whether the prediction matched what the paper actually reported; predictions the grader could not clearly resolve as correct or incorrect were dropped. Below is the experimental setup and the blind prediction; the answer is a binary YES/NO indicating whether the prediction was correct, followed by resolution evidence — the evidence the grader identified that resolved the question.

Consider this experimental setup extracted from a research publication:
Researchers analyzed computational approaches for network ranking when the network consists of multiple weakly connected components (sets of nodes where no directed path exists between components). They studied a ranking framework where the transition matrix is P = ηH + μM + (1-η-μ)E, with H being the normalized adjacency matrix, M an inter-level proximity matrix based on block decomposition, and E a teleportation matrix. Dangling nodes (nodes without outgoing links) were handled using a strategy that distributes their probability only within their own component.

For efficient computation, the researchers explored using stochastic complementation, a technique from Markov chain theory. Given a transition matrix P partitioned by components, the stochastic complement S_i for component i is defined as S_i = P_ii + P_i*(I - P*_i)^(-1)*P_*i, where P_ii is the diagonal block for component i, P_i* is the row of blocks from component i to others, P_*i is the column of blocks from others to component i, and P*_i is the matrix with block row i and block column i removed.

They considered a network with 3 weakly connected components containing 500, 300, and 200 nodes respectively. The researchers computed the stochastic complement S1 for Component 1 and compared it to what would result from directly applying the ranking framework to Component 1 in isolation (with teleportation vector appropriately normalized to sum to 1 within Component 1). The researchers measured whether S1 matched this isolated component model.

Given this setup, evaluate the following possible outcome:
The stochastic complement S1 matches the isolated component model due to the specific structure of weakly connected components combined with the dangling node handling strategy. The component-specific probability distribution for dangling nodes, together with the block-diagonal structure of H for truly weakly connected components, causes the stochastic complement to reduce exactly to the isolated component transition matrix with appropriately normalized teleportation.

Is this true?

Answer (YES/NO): YES